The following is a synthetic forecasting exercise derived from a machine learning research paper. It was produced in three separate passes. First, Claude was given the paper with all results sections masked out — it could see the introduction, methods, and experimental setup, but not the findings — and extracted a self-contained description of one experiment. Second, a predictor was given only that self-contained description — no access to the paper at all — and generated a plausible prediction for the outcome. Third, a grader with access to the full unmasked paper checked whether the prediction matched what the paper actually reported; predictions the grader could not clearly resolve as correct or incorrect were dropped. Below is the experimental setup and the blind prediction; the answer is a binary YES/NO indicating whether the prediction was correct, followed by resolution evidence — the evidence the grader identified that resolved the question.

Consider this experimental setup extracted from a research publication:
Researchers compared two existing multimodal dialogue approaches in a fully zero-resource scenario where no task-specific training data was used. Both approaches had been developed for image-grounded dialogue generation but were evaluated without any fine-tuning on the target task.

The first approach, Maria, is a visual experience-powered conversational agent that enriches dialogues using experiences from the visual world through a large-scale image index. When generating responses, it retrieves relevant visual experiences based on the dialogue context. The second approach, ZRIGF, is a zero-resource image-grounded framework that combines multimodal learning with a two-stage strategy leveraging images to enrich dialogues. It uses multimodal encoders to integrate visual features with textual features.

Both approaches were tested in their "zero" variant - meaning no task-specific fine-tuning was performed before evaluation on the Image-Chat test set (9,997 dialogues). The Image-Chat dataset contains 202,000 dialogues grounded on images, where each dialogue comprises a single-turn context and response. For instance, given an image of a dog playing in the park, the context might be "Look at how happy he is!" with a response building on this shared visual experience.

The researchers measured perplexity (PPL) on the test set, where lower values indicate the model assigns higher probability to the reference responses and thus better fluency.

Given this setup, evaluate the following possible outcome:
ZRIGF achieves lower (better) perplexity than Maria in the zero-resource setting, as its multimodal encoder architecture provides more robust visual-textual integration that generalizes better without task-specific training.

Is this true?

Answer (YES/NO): YES